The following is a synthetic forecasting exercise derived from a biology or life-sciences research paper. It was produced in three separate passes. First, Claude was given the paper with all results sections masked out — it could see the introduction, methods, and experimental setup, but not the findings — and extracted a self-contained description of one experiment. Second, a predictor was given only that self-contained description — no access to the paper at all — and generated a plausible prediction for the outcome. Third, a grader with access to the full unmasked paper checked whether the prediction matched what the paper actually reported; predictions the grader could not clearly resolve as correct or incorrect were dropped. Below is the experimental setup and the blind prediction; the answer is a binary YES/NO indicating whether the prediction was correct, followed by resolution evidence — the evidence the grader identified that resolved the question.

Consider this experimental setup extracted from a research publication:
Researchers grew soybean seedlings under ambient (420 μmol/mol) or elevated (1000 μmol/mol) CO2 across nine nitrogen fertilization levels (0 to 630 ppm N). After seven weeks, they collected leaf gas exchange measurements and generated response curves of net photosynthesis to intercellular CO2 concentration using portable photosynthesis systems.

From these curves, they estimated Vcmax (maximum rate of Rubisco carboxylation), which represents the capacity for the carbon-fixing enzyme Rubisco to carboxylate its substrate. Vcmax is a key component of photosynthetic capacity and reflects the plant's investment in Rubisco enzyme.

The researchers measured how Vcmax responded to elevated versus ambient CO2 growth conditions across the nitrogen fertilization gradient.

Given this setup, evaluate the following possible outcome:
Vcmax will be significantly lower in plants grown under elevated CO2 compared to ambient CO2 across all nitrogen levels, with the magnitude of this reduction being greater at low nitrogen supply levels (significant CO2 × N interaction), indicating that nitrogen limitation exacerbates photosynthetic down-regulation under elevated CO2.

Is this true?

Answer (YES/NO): NO